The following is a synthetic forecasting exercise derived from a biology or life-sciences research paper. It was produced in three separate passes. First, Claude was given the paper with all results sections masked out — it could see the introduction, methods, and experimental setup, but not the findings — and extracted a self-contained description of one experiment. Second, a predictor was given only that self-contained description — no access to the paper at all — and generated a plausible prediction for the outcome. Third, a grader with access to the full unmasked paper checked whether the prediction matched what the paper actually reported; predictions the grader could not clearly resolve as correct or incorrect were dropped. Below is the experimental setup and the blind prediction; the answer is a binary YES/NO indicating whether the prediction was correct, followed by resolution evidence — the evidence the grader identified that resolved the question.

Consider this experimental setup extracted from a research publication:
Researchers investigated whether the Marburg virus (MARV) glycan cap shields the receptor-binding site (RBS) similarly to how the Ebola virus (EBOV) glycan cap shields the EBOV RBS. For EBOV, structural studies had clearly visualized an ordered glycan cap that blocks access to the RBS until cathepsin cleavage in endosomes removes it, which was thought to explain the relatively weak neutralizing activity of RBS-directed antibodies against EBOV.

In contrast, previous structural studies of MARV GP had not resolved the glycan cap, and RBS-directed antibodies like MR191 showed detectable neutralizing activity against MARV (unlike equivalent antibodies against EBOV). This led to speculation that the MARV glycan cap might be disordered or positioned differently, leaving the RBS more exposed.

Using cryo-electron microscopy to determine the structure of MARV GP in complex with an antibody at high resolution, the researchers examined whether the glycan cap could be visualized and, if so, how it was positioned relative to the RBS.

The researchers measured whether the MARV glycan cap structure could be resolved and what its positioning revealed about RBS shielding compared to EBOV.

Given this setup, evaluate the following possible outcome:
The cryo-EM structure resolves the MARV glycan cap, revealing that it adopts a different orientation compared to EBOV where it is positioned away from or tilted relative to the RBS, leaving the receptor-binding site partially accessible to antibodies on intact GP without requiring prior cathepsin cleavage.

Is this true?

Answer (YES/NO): NO